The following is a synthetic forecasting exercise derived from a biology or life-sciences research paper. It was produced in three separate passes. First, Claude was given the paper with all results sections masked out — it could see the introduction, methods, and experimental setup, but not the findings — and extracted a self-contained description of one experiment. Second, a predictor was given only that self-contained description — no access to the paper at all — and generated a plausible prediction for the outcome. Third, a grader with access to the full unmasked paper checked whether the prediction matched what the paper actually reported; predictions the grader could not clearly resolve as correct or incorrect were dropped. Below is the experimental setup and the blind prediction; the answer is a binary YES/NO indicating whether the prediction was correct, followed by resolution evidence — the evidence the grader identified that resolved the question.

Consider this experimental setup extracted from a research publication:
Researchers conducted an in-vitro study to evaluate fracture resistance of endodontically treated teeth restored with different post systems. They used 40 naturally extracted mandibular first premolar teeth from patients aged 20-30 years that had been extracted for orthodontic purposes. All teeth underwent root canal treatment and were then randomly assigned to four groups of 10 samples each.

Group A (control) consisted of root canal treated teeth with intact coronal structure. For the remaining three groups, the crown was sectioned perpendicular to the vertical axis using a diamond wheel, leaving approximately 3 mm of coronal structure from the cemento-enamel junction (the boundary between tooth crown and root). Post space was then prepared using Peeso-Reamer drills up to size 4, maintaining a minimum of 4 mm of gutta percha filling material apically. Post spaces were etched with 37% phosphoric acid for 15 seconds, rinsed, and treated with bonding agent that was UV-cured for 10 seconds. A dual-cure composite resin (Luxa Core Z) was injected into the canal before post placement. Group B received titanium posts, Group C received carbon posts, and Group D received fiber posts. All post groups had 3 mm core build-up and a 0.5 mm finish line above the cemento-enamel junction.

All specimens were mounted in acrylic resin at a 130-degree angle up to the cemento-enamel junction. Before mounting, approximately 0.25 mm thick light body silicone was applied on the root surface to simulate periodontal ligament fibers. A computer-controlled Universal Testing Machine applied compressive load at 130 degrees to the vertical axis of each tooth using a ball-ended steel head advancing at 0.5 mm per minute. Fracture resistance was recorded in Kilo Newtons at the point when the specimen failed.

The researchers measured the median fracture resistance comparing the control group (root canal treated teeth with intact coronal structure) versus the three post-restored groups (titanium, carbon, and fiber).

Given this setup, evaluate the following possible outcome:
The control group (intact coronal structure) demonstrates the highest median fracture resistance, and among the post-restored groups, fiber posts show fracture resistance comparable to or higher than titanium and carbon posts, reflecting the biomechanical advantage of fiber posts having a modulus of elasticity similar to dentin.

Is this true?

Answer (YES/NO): NO